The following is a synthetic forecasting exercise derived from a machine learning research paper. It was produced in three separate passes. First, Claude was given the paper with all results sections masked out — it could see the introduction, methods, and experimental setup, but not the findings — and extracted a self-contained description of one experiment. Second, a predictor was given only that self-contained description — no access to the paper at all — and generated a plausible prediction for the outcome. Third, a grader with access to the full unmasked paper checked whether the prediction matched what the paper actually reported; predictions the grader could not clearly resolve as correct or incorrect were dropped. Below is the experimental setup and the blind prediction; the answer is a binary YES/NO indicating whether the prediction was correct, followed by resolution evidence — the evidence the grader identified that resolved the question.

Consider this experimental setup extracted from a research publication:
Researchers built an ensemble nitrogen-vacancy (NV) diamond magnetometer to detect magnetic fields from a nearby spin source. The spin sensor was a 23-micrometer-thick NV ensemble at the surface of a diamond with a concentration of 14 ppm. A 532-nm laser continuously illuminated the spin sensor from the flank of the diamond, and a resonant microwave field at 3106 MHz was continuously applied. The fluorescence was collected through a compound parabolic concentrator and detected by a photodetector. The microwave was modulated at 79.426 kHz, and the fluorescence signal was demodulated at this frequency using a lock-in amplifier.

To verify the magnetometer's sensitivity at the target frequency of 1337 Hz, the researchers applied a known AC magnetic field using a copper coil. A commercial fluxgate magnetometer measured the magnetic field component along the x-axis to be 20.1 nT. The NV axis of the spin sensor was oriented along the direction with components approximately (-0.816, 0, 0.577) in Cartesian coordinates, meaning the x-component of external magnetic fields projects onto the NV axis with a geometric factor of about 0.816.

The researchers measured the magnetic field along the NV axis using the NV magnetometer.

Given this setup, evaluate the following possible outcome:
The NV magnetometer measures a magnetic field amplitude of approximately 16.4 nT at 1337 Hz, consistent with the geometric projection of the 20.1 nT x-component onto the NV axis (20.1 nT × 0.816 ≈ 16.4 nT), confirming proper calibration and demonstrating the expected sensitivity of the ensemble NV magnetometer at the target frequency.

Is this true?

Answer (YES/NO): NO